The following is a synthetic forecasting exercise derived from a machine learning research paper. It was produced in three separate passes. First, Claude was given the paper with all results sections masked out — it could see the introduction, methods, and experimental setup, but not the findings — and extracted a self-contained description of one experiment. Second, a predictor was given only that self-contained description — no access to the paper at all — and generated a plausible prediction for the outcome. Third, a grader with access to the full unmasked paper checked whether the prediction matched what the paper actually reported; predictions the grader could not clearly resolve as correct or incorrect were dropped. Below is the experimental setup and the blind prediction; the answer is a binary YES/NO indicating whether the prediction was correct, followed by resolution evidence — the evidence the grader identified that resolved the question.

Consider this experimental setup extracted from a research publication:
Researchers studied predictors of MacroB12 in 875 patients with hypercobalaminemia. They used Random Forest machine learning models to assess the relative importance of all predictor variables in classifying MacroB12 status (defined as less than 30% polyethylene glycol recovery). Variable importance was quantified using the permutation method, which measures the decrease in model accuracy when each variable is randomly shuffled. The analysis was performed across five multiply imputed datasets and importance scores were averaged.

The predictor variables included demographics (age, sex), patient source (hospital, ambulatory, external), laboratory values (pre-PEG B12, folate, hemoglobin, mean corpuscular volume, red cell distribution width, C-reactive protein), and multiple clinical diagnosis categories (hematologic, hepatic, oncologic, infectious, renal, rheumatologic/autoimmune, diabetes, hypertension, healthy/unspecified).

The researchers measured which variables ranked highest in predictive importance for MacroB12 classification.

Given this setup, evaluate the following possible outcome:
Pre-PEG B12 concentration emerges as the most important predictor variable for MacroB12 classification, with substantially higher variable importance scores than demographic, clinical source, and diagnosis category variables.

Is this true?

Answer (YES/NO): NO